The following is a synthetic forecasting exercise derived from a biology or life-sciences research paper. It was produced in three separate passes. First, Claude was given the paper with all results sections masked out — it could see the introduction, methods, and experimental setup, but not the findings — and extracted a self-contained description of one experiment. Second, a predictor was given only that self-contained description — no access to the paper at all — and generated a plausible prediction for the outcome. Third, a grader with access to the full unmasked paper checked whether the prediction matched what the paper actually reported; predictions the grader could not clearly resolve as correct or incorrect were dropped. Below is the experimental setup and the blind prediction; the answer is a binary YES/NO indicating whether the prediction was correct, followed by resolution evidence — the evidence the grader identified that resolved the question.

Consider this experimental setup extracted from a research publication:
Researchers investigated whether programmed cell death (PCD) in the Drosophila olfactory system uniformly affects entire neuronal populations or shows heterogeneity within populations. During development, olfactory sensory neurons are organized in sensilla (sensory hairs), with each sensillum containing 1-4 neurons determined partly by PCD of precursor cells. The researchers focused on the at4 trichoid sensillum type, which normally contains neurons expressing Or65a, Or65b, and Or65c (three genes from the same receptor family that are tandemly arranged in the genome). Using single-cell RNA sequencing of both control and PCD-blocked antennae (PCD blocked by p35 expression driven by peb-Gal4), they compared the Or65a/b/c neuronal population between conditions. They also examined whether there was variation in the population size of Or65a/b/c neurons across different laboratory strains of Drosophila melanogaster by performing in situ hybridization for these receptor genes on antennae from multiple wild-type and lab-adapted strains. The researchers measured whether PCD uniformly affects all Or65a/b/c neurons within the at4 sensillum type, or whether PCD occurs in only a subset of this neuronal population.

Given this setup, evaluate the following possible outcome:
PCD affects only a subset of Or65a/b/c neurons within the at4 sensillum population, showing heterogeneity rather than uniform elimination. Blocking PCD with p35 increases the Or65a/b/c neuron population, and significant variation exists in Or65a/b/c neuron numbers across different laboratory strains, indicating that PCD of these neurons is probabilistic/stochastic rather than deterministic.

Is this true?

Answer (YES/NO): YES